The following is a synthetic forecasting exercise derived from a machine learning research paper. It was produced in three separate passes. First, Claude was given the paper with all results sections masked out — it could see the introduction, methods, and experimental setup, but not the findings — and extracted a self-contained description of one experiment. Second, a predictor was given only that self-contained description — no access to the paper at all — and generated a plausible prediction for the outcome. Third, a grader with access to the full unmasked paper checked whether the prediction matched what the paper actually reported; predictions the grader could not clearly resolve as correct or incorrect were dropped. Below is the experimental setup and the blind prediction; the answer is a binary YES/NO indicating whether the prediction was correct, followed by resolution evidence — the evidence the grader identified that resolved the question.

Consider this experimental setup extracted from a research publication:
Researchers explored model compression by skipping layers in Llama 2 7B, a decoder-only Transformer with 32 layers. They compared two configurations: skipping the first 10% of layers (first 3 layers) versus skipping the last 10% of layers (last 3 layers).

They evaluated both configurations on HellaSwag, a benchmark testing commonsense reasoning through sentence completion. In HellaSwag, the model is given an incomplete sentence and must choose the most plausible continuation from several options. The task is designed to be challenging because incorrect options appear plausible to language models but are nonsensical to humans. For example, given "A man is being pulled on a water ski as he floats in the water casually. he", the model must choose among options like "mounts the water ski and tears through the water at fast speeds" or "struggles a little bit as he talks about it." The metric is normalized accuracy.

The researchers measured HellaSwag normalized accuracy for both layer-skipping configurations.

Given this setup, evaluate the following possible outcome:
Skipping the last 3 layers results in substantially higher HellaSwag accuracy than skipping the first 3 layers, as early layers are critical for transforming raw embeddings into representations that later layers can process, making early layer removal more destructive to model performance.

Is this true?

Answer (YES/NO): YES